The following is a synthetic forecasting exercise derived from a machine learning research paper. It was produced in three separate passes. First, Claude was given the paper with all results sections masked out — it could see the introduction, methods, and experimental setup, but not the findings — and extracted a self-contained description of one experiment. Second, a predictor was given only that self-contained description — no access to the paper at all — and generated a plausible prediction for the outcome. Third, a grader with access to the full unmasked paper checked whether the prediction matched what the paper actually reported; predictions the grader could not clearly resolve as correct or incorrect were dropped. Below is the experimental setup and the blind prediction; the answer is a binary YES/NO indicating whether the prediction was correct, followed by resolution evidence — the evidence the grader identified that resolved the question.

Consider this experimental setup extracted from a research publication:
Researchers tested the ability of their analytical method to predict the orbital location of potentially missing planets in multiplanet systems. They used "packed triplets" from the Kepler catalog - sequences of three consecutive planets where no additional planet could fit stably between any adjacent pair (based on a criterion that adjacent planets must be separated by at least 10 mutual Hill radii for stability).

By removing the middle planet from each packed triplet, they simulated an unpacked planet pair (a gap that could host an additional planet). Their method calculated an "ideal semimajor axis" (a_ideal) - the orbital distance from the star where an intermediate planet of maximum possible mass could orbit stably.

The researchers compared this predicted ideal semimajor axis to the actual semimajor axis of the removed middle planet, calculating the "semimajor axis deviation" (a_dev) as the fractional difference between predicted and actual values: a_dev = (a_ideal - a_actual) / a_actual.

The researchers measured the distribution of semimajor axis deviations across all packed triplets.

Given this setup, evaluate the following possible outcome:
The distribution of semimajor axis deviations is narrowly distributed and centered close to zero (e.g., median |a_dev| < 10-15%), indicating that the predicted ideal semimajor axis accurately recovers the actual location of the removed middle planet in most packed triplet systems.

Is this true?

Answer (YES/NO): YES